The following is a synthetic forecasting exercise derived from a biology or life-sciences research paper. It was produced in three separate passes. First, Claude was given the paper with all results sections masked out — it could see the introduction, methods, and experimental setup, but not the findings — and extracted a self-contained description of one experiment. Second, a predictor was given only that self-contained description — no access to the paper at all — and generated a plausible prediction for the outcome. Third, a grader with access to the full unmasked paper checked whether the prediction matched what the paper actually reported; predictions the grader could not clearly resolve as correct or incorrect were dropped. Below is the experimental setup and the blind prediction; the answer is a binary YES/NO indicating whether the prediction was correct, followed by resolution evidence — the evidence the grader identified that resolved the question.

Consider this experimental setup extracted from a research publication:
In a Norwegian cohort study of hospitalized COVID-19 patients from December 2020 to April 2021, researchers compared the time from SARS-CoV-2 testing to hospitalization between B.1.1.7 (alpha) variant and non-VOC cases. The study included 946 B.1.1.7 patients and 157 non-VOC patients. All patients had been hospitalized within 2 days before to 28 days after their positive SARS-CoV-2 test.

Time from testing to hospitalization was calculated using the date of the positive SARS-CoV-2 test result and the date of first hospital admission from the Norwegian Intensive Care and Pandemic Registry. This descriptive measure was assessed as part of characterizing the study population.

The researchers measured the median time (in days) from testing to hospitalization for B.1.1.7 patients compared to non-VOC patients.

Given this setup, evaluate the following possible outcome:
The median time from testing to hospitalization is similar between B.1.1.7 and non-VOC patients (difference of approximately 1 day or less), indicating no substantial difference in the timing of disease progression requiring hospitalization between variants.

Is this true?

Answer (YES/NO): NO